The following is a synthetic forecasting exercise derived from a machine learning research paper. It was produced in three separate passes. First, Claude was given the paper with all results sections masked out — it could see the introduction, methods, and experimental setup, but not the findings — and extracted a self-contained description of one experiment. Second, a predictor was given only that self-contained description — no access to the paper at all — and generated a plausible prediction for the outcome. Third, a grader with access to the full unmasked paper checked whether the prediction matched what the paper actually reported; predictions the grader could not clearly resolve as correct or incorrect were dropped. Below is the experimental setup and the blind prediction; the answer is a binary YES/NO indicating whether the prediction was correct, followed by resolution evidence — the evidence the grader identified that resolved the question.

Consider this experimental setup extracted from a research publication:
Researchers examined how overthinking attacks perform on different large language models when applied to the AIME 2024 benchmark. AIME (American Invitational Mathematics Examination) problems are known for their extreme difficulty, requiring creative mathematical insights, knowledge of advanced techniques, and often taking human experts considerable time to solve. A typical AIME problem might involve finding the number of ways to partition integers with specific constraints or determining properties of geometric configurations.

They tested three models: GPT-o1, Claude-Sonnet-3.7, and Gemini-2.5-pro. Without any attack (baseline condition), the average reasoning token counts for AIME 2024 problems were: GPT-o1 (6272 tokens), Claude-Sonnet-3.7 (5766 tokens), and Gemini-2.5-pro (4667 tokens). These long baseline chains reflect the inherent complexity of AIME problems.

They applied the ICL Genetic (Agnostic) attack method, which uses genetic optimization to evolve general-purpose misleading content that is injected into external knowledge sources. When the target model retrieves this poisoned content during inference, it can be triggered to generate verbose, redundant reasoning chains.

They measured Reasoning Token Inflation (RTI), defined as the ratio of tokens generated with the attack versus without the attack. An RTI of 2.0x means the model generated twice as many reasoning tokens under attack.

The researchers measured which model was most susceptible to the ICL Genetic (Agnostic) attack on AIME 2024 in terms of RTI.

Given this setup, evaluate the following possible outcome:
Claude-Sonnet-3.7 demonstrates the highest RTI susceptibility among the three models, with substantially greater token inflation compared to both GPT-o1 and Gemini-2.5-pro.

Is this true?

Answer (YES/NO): NO